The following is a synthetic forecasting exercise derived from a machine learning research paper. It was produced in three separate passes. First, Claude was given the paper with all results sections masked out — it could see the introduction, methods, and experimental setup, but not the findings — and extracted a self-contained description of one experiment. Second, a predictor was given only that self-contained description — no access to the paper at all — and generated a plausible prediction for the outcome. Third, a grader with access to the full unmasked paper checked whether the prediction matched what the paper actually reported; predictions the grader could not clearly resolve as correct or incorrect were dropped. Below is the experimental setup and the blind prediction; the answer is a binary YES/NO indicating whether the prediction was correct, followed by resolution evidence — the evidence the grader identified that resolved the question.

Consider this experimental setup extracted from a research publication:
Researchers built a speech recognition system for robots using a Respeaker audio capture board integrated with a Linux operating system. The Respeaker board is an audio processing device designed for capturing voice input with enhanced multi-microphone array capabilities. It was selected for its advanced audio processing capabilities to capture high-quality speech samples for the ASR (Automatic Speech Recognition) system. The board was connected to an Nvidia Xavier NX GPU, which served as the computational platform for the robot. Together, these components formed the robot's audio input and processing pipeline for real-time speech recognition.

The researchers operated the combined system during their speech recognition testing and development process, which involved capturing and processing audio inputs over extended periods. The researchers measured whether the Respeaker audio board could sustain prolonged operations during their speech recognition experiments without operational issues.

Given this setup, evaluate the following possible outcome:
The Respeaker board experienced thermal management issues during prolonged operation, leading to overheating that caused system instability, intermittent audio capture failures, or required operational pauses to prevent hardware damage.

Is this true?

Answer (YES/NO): YES